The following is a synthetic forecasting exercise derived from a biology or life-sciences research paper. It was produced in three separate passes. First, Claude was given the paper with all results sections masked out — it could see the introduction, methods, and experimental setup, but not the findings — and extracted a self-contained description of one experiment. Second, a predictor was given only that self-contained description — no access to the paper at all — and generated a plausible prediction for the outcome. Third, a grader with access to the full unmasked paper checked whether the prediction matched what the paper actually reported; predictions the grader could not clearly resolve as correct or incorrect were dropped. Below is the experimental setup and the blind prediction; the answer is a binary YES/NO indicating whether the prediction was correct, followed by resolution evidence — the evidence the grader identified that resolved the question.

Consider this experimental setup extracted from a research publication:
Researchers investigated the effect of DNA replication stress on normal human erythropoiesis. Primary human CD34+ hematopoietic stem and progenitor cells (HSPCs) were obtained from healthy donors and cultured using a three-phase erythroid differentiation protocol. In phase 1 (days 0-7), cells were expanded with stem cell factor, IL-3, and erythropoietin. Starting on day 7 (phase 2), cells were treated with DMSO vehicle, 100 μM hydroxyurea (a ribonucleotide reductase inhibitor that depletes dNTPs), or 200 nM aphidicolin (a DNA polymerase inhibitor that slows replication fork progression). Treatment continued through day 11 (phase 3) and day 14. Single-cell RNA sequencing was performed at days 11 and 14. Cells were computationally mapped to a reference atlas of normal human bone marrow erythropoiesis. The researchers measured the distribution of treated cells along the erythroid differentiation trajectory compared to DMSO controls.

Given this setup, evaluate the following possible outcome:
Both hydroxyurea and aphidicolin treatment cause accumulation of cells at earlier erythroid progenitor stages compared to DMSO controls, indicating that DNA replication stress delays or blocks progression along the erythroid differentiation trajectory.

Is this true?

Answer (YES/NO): NO